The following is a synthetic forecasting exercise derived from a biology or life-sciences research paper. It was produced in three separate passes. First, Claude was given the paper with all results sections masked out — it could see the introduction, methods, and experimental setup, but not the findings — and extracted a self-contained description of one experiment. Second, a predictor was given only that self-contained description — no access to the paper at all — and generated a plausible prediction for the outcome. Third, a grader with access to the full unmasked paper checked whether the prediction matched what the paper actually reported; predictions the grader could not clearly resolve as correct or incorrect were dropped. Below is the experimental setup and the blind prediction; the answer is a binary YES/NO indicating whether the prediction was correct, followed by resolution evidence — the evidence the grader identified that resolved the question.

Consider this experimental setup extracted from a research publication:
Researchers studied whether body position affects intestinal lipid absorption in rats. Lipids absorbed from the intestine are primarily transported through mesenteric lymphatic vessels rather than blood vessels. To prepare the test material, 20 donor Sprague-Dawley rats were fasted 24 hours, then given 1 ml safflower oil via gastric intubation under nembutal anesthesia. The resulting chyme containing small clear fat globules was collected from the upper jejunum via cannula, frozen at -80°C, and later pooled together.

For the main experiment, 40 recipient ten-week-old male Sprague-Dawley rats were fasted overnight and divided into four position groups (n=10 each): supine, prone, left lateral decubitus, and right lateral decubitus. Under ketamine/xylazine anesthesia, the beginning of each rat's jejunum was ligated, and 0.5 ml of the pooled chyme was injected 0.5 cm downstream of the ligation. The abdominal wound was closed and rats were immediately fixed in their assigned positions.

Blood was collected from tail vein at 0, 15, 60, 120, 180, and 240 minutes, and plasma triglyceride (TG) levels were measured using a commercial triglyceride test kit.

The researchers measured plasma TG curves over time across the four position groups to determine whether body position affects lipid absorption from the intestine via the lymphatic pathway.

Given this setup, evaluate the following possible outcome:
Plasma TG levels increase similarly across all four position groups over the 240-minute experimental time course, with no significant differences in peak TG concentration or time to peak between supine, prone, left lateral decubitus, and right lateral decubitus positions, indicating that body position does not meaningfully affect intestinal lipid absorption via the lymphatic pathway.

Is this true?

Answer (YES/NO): NO